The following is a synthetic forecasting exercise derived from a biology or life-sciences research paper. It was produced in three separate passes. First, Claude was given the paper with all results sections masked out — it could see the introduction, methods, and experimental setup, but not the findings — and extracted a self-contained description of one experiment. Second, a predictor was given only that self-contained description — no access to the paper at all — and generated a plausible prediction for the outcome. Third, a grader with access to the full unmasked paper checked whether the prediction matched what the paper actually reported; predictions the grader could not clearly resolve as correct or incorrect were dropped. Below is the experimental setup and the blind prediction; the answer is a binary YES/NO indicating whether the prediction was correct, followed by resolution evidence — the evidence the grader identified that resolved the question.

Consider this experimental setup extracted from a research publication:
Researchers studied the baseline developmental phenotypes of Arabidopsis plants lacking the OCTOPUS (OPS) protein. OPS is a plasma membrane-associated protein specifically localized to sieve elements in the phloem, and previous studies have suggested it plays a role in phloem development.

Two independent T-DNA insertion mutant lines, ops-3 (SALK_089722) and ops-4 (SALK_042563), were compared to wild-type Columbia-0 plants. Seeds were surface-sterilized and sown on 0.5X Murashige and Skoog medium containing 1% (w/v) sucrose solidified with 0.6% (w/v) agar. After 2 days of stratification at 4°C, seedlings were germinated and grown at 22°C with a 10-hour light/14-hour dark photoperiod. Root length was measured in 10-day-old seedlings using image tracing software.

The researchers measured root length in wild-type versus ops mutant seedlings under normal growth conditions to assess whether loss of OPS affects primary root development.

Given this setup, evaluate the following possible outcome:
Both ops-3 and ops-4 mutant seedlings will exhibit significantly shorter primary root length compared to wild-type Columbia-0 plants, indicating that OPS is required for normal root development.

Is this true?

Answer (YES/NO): YES